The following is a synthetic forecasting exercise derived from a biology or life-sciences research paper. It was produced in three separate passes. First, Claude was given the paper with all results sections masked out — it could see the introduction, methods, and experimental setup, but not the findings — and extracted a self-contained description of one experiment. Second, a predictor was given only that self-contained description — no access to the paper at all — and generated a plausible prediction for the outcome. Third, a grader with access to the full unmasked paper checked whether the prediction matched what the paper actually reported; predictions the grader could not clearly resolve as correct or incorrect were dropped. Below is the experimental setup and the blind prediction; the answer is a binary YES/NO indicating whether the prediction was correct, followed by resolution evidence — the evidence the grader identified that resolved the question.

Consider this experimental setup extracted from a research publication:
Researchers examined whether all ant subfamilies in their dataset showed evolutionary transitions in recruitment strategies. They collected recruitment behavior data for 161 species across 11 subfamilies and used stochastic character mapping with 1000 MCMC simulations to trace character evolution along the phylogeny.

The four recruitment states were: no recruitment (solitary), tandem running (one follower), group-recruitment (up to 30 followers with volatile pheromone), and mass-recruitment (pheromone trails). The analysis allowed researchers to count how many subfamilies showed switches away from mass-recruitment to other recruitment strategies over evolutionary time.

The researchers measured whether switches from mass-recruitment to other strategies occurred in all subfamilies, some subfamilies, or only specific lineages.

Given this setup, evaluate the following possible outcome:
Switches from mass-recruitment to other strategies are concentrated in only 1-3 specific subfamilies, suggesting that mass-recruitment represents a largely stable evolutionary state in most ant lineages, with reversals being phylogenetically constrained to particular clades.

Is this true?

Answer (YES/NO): NO